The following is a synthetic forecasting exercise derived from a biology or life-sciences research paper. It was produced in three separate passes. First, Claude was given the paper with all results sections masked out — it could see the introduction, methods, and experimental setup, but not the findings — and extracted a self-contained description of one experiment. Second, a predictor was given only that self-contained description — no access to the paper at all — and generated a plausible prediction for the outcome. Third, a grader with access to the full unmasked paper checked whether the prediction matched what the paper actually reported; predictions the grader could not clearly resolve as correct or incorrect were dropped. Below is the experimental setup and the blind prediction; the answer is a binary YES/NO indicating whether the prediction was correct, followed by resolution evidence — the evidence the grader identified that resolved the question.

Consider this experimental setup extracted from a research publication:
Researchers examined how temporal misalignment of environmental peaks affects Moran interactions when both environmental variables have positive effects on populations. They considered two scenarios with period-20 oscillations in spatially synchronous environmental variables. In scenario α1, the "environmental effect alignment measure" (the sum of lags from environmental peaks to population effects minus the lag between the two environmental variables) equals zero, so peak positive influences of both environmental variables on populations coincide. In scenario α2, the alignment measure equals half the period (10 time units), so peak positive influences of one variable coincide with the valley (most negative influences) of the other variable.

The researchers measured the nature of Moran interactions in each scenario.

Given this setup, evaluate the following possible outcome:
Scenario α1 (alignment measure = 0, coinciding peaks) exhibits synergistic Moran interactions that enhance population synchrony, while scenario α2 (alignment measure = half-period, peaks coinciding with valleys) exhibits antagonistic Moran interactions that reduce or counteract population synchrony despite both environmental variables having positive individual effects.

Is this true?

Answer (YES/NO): YES